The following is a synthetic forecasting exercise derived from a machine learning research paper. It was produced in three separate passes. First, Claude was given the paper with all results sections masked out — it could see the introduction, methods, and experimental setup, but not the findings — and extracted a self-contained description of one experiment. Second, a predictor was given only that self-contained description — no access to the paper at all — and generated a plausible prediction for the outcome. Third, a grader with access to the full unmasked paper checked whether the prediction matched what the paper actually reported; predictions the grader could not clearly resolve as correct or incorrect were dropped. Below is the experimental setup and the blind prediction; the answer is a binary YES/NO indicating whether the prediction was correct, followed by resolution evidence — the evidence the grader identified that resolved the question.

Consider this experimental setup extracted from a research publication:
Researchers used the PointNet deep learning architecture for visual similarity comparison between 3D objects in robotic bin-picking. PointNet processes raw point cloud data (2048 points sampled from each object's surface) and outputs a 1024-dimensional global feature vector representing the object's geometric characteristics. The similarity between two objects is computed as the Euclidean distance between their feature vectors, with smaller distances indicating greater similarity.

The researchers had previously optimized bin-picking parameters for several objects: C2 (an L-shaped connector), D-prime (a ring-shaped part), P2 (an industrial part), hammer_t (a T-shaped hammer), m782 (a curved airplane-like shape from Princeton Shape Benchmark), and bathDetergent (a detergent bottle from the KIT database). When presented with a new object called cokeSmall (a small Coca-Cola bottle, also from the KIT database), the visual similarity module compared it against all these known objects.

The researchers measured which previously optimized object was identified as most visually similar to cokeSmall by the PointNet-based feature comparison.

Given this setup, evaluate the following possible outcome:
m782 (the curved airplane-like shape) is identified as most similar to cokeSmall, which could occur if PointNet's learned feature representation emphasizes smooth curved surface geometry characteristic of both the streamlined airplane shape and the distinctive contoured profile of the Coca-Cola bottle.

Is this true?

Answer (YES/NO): NO